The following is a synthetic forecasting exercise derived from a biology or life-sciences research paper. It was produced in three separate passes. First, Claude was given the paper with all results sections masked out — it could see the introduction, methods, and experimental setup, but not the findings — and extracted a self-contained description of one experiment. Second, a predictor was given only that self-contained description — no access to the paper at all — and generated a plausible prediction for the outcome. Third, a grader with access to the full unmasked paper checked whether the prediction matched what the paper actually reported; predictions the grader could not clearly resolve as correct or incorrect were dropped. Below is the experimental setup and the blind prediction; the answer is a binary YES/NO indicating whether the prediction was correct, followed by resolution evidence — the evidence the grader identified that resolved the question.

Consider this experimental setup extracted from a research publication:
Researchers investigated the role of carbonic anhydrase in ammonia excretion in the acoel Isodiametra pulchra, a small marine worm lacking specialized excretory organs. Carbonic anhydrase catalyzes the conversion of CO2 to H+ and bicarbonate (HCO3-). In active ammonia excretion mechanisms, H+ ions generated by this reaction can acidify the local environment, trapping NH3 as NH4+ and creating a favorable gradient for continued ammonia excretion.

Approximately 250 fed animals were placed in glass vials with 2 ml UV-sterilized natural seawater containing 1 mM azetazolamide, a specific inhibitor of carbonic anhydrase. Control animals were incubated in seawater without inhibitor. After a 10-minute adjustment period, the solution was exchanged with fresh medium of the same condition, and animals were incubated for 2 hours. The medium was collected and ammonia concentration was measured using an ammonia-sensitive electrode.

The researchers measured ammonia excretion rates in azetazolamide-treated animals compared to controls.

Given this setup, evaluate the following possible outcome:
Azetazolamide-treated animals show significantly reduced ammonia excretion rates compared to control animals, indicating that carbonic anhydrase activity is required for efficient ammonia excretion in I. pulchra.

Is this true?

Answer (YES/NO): NO